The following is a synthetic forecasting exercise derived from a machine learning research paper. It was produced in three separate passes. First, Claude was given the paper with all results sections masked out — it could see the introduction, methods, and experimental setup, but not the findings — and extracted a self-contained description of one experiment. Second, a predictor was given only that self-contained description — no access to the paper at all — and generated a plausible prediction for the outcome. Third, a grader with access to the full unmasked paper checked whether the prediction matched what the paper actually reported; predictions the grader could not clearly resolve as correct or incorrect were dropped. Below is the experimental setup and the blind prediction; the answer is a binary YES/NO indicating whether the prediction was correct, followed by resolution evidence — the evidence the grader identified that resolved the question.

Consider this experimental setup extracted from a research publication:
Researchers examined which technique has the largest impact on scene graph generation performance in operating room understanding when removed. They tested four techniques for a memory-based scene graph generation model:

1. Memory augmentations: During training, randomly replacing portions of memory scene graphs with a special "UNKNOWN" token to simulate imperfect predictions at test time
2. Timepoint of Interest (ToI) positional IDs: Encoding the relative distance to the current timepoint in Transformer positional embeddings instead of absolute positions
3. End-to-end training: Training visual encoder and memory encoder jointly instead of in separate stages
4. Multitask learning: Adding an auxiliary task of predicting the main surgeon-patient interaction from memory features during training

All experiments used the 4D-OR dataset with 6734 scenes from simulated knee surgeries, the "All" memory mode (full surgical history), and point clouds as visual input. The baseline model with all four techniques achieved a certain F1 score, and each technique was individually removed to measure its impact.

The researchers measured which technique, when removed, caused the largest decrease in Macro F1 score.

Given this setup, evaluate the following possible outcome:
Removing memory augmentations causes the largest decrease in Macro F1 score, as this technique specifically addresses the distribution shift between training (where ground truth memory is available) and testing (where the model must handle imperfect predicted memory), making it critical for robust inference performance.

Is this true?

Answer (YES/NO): YES